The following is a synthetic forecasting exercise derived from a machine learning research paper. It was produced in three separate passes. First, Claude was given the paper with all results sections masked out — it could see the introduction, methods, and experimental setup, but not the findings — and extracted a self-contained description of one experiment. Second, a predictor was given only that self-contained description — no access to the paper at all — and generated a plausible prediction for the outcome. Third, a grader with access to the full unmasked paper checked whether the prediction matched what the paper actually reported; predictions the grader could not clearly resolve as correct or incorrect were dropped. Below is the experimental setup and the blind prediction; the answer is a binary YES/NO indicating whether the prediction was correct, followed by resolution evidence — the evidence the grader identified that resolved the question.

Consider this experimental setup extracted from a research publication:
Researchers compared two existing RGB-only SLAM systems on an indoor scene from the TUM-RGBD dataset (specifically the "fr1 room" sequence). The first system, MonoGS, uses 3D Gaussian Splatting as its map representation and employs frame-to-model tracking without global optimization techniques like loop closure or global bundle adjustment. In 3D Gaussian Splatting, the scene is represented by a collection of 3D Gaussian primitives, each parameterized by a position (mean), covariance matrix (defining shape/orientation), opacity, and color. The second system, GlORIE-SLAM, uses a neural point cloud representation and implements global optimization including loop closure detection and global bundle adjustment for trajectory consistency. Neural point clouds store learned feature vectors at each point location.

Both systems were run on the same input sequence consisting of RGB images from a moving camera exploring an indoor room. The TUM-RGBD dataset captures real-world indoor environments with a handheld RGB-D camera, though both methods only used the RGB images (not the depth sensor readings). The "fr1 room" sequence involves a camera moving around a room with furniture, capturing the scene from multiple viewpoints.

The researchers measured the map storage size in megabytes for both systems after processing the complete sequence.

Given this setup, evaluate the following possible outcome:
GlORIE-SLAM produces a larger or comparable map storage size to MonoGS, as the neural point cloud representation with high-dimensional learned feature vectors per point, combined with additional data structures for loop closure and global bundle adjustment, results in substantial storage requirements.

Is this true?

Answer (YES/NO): YES